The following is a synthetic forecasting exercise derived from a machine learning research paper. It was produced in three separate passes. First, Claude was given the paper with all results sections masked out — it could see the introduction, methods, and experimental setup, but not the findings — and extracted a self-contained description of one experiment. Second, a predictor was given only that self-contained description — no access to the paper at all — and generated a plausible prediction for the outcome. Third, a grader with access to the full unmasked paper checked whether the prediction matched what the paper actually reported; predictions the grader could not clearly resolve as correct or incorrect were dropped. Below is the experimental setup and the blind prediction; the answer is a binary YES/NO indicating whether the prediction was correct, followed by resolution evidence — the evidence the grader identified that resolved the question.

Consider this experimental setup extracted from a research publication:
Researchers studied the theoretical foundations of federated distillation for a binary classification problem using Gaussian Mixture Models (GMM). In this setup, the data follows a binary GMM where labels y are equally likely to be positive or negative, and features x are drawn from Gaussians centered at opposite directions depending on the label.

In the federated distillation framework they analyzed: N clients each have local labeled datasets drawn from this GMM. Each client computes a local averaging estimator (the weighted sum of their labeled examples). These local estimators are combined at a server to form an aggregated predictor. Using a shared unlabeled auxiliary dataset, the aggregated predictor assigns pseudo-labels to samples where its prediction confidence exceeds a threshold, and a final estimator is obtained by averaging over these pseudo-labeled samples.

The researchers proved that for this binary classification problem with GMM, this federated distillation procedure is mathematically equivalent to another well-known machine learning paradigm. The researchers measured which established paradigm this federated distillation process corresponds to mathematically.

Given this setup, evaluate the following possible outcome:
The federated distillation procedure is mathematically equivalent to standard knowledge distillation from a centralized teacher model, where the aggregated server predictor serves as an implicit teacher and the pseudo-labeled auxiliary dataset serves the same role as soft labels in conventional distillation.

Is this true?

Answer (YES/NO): NO